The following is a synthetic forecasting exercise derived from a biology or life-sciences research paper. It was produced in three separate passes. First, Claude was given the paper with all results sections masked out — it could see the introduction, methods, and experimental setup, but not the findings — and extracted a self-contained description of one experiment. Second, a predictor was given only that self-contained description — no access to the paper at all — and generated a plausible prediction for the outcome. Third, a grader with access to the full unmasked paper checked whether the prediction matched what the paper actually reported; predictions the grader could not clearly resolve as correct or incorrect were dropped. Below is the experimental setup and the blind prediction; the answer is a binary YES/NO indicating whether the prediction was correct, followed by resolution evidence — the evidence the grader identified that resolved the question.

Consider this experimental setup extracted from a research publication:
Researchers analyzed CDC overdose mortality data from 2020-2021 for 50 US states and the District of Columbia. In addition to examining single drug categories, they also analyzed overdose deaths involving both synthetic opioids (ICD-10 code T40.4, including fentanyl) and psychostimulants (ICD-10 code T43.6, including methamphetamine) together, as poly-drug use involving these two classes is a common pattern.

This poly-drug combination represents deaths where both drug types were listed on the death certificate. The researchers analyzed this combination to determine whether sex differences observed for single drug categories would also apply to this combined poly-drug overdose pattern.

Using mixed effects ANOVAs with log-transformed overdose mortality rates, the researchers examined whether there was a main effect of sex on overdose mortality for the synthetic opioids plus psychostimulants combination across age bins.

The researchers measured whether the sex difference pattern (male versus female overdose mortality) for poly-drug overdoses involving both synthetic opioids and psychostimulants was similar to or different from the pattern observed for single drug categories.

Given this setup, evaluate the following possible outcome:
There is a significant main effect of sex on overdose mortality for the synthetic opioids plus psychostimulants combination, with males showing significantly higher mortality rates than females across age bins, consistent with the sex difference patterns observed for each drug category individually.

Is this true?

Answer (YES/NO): YES